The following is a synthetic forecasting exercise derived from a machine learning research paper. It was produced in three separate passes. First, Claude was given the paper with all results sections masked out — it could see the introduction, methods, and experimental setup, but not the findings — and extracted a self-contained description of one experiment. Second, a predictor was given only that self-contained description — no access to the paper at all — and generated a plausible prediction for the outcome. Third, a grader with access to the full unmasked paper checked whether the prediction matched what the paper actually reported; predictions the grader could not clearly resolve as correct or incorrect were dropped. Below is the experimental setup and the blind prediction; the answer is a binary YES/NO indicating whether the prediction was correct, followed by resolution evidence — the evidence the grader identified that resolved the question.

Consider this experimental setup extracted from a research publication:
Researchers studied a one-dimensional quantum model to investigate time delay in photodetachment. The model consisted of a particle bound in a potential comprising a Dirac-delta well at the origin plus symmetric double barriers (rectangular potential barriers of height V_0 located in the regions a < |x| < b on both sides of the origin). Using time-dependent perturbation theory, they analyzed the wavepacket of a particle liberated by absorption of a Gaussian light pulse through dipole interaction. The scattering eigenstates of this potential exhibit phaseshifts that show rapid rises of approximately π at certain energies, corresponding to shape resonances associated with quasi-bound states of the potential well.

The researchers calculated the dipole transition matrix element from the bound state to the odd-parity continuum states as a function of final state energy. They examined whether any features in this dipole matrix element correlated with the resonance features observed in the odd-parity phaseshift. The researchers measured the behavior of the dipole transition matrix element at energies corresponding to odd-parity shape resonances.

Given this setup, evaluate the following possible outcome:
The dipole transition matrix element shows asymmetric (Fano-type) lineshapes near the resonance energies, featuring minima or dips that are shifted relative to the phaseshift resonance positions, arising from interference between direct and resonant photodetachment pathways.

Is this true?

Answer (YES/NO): NO